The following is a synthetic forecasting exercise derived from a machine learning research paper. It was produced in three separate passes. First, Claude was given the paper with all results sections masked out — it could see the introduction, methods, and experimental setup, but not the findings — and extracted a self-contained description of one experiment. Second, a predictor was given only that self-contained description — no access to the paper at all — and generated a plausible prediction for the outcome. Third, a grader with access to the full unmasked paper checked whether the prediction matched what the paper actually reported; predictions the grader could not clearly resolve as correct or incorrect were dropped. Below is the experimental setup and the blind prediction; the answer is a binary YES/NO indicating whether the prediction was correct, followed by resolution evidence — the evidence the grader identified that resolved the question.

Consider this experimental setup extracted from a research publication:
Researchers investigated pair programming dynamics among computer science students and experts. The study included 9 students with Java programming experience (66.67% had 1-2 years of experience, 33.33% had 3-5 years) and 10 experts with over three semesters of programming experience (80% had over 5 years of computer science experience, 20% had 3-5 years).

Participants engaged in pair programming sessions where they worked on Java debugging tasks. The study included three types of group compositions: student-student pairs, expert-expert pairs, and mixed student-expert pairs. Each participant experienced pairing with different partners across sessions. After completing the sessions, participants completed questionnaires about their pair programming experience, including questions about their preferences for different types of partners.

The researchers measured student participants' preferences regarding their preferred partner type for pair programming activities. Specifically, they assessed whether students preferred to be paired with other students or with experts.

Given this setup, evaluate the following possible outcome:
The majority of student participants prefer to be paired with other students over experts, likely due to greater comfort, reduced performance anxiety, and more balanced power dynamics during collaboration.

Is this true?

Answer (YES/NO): NO